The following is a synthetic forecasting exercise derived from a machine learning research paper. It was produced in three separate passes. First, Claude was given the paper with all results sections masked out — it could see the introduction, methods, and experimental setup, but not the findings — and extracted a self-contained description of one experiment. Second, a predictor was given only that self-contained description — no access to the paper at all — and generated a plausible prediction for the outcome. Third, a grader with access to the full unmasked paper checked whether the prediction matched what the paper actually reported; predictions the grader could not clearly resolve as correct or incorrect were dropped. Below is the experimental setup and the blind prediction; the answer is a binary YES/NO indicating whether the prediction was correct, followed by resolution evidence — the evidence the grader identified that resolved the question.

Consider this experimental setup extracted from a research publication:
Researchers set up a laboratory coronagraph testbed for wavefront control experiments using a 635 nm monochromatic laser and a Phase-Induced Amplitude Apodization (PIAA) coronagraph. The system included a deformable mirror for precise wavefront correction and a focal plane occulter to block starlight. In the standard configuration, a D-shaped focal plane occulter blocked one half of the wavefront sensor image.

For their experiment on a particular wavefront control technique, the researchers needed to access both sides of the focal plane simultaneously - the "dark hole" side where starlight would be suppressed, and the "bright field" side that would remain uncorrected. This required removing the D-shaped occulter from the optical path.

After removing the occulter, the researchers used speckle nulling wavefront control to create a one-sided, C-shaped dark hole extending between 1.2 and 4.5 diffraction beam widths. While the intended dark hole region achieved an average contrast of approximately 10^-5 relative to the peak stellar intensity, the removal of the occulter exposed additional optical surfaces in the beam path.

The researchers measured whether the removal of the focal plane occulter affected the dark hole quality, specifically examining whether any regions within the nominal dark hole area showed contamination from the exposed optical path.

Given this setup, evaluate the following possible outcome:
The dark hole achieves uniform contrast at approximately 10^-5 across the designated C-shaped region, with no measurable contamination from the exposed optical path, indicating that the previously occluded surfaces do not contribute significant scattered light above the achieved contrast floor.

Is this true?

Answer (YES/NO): NO